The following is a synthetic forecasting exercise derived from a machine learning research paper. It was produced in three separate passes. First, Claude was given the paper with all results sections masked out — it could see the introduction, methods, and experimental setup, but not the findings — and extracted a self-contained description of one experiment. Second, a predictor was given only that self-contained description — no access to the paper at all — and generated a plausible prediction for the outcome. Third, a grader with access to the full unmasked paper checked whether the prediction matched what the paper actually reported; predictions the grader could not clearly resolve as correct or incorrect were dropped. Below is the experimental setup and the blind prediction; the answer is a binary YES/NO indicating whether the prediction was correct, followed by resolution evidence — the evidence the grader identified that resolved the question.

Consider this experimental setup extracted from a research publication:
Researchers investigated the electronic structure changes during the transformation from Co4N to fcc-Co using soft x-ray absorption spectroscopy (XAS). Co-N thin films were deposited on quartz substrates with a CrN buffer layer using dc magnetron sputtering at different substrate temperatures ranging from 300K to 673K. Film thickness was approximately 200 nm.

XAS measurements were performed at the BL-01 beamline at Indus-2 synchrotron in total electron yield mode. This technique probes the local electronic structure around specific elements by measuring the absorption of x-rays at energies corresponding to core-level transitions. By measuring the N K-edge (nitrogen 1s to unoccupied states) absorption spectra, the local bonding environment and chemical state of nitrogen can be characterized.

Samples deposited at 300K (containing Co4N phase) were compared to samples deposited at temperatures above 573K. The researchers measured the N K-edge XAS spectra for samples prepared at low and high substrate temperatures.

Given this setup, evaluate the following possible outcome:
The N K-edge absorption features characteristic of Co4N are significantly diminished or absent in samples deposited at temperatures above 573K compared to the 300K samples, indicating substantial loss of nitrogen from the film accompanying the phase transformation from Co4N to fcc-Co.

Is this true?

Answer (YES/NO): YES